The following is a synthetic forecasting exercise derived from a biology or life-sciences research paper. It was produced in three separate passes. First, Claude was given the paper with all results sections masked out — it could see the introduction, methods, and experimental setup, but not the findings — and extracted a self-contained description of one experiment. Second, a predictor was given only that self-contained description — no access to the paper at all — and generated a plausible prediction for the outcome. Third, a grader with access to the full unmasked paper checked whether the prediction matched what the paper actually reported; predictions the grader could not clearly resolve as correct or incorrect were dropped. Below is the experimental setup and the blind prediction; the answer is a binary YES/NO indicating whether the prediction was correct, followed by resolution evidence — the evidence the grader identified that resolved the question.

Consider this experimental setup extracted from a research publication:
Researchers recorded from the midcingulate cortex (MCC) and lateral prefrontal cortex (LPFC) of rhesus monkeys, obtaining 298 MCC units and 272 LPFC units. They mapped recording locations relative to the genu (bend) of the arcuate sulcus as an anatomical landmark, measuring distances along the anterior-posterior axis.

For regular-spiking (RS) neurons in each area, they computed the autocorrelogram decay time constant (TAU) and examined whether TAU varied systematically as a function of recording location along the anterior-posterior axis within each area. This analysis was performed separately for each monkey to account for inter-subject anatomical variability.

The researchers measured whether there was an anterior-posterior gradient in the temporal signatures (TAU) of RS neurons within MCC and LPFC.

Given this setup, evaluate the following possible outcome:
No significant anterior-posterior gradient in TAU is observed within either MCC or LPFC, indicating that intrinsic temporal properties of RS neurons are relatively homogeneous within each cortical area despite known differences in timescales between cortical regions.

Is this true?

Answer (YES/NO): NO